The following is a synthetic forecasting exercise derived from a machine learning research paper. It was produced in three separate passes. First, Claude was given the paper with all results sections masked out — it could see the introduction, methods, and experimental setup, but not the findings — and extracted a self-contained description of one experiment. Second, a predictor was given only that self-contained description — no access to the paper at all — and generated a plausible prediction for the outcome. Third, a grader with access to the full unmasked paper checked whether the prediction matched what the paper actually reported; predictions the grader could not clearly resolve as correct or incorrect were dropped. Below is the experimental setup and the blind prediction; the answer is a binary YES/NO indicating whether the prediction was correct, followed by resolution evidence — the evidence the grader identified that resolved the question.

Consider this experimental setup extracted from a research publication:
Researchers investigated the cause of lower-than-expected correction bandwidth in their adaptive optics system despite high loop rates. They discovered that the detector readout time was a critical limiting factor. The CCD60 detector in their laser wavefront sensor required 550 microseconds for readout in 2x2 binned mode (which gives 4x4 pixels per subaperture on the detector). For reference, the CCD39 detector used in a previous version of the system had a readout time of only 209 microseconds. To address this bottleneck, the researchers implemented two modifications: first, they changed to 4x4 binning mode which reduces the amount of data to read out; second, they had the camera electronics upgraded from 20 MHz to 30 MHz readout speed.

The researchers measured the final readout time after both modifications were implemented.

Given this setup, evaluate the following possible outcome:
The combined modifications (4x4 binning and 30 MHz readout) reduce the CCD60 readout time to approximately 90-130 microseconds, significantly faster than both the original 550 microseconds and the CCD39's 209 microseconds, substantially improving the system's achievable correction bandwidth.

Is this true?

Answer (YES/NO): NO